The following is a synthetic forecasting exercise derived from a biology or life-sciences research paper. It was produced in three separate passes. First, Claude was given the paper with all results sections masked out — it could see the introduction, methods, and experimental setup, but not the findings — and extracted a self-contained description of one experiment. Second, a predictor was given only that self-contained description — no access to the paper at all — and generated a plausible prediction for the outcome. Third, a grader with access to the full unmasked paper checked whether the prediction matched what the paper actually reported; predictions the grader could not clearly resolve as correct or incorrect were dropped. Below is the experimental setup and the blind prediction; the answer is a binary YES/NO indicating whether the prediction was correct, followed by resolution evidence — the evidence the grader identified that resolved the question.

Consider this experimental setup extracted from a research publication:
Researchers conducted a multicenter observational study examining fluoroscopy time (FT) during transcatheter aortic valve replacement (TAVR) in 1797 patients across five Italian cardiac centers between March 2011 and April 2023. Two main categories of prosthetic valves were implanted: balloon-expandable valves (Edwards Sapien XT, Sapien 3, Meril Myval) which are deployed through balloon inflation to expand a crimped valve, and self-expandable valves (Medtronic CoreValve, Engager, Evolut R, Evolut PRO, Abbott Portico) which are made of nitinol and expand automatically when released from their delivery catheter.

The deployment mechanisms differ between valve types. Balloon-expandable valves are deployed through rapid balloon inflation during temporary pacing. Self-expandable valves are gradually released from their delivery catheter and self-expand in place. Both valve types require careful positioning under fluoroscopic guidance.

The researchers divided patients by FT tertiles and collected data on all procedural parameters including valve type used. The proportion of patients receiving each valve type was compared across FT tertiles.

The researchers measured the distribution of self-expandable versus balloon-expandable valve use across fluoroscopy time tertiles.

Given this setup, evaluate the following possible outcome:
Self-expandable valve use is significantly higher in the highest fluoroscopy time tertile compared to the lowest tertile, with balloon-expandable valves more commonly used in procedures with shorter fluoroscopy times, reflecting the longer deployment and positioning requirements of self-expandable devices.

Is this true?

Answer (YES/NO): YES